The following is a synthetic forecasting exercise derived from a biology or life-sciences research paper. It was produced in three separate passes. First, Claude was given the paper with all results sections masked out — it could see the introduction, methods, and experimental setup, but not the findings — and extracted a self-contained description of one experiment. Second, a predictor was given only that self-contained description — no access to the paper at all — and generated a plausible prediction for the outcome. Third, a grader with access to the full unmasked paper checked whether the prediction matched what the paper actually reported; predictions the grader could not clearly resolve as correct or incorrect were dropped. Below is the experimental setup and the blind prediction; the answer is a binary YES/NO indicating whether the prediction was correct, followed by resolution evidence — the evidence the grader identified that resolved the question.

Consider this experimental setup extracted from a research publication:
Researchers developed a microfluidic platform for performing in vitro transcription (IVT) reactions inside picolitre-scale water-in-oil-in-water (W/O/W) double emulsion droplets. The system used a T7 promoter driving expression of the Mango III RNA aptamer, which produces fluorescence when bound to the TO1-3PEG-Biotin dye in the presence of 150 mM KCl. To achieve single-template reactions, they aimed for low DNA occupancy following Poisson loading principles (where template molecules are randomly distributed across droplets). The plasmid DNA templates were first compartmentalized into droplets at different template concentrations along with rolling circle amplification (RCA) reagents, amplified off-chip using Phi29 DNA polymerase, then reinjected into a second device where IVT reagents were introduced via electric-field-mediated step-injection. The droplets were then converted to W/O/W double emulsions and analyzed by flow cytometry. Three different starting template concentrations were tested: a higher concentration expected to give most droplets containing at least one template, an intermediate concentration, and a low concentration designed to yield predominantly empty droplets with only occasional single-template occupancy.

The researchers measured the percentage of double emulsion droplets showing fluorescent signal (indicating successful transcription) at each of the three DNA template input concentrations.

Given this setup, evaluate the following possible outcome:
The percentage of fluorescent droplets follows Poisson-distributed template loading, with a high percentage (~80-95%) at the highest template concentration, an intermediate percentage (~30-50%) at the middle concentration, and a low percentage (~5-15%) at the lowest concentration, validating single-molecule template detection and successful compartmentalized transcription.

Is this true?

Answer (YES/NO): NO